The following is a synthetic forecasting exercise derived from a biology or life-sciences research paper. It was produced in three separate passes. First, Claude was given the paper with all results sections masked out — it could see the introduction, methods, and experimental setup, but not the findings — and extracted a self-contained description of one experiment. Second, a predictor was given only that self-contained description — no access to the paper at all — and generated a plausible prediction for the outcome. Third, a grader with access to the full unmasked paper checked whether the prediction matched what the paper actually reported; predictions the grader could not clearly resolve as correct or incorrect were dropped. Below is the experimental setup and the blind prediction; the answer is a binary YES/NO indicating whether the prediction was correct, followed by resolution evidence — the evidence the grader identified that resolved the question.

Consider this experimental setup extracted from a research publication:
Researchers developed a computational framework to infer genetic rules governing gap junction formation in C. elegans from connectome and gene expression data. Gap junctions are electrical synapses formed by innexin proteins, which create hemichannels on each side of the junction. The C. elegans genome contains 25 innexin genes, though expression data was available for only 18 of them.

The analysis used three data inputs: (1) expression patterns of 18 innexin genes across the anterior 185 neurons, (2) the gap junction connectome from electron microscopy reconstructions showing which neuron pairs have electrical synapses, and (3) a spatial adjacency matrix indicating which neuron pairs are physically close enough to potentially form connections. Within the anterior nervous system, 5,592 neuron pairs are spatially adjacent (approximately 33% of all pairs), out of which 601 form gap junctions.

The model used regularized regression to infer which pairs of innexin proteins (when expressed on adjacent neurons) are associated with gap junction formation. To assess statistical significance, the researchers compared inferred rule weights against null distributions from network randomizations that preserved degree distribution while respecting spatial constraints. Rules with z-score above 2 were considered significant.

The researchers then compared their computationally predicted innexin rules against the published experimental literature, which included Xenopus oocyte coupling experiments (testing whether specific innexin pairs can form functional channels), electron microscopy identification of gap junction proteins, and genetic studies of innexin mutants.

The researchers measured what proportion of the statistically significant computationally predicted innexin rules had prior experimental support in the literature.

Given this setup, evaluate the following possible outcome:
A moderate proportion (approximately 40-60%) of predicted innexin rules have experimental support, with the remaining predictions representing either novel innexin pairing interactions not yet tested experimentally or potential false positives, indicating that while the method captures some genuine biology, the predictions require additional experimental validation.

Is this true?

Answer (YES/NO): NO